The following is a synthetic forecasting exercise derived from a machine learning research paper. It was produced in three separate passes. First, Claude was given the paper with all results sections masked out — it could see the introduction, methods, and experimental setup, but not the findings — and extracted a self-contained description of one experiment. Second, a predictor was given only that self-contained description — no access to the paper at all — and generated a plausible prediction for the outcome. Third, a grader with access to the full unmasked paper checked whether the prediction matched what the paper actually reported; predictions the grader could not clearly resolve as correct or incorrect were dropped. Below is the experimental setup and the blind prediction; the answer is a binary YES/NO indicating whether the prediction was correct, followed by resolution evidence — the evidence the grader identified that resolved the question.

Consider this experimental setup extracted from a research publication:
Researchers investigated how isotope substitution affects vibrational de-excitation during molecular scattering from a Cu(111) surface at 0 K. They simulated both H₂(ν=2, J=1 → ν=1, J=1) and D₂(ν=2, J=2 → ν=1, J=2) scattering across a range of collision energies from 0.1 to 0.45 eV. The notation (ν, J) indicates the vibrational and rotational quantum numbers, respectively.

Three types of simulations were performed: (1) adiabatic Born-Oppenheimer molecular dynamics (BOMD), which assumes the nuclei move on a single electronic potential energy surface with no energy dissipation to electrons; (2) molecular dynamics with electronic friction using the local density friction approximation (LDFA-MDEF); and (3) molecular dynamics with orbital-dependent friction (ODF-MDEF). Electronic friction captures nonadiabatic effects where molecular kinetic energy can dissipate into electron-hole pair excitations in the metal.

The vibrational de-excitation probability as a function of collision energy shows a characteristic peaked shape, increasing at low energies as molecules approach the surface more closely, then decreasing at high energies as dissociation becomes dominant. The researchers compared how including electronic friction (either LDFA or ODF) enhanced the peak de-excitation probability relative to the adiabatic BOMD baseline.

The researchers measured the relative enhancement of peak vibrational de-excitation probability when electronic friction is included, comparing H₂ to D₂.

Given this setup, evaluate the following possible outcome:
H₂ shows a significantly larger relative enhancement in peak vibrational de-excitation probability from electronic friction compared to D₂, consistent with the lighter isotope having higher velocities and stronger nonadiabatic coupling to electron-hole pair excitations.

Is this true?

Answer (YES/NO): NO